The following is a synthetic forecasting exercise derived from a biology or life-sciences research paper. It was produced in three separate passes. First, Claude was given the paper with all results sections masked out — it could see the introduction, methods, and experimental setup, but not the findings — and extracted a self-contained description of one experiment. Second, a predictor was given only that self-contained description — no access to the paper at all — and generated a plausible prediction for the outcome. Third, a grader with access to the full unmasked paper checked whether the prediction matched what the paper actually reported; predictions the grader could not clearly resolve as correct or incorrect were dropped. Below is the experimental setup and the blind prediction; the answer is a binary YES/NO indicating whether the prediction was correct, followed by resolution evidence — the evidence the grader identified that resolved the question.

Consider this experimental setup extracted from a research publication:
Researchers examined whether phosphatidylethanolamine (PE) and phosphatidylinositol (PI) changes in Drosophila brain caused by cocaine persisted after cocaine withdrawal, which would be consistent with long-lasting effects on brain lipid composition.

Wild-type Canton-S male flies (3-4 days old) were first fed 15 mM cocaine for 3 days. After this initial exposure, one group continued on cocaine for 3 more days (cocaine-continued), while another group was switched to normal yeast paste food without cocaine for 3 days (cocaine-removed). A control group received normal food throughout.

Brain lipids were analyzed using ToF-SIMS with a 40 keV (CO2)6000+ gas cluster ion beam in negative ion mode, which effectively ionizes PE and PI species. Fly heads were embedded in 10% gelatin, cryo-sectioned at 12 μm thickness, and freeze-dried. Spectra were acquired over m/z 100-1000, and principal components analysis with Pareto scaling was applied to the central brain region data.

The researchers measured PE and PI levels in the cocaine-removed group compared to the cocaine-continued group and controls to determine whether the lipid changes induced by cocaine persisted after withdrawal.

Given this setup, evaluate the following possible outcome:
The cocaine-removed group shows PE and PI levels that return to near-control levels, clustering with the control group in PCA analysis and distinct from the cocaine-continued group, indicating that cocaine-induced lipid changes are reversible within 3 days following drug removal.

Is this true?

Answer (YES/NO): NO